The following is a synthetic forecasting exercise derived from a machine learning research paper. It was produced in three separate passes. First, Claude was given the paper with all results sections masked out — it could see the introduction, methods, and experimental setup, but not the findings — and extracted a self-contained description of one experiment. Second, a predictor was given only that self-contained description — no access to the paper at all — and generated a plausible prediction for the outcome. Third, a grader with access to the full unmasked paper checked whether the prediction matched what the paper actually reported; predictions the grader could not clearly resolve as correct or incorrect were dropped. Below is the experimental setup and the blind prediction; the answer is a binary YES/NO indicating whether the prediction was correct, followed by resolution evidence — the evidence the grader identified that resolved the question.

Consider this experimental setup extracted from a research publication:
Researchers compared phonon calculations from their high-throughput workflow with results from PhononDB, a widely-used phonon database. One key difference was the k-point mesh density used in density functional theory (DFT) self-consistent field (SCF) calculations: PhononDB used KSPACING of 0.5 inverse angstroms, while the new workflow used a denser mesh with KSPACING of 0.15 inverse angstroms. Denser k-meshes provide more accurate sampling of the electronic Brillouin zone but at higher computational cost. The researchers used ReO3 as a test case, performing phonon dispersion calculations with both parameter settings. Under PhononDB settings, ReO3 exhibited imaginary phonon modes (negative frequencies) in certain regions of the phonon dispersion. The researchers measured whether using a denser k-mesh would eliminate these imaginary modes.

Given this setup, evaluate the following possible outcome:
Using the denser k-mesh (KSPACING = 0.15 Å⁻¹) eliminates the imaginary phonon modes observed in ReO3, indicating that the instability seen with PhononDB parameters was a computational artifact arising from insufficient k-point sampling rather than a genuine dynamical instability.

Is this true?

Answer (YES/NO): YES